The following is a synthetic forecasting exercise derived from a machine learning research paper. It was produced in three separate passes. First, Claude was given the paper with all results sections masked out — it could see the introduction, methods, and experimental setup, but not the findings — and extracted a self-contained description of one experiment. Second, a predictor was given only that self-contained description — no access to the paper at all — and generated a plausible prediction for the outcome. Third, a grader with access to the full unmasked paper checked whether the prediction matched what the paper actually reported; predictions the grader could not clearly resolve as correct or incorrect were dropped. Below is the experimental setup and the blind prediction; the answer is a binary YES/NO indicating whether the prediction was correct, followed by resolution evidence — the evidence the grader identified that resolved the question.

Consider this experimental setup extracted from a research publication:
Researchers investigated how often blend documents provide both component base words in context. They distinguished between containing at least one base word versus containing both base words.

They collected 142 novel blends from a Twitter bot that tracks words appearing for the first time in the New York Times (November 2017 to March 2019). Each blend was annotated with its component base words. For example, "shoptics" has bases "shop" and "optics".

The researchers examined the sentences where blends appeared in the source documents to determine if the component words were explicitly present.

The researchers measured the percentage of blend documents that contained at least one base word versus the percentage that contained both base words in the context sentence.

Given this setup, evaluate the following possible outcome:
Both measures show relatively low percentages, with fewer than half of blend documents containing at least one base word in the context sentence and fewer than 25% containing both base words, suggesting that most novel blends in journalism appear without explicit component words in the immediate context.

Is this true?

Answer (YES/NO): YES